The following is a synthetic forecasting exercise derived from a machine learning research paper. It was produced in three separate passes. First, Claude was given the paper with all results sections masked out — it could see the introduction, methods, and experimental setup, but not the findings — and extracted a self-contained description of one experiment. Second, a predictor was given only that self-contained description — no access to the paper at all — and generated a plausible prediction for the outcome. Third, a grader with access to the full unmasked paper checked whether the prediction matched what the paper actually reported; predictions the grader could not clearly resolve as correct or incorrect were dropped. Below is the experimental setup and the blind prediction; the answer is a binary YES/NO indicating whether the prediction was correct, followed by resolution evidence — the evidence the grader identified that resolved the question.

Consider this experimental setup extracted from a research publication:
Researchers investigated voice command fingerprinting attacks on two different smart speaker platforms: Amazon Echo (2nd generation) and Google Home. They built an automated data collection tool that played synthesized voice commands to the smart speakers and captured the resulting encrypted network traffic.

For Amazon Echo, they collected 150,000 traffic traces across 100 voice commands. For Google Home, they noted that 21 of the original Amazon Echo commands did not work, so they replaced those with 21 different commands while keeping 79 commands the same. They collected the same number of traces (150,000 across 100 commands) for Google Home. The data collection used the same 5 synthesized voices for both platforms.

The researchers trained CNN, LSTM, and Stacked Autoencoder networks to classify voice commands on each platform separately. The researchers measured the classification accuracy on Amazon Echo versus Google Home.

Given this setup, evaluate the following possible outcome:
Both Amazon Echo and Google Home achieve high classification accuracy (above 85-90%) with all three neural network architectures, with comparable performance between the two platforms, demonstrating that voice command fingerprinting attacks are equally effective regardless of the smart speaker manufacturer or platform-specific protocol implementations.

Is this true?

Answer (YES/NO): NO